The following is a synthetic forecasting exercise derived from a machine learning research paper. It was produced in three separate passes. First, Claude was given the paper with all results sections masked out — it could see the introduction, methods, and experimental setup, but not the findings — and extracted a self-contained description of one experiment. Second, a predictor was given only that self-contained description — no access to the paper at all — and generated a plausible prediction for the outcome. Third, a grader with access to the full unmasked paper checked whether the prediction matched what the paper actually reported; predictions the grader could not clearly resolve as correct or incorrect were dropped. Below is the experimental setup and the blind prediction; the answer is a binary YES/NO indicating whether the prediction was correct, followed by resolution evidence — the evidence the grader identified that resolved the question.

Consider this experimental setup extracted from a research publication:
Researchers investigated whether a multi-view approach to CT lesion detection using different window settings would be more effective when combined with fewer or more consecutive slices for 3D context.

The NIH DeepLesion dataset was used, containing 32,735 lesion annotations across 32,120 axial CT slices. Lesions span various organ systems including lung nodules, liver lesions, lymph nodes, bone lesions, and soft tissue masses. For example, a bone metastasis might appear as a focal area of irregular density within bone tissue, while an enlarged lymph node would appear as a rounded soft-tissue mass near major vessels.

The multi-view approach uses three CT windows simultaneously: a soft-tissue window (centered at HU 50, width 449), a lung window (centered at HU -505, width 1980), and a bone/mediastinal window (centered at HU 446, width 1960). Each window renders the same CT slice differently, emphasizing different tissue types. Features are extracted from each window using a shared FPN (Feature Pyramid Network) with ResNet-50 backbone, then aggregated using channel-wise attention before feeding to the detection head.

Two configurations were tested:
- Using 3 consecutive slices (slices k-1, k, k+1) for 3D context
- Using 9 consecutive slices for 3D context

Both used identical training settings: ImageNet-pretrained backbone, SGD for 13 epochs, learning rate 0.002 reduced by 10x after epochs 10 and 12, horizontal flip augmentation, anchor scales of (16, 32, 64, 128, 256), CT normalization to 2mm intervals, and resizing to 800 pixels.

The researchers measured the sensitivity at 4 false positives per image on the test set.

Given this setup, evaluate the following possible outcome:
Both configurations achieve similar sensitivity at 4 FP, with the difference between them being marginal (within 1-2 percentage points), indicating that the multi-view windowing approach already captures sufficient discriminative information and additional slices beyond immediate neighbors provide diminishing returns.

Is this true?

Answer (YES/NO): NO